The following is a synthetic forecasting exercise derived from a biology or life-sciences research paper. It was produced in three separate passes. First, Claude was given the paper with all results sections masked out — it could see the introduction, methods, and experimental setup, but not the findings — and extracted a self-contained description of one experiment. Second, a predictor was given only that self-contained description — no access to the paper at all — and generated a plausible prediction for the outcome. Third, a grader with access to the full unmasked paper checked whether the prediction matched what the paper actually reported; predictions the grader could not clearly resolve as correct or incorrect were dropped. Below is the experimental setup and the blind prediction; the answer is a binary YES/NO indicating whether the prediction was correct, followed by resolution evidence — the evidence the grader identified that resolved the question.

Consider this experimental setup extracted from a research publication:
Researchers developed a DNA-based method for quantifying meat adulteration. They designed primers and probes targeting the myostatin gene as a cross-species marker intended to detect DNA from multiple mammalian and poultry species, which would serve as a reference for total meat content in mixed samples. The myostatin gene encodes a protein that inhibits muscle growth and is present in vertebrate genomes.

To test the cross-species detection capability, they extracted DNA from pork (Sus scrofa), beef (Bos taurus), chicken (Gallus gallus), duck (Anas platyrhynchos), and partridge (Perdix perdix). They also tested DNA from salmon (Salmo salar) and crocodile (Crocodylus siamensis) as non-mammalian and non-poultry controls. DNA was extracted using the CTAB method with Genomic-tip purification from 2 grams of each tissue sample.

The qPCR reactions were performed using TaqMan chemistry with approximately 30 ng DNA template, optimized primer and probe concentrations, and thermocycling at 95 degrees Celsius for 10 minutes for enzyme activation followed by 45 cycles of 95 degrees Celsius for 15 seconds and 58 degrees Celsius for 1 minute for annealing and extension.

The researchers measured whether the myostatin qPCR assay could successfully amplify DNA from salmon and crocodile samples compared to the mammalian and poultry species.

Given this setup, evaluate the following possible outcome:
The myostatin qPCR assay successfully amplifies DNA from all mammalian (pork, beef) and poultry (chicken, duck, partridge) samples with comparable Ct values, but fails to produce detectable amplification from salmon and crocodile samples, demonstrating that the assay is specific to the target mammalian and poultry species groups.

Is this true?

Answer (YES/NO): YES